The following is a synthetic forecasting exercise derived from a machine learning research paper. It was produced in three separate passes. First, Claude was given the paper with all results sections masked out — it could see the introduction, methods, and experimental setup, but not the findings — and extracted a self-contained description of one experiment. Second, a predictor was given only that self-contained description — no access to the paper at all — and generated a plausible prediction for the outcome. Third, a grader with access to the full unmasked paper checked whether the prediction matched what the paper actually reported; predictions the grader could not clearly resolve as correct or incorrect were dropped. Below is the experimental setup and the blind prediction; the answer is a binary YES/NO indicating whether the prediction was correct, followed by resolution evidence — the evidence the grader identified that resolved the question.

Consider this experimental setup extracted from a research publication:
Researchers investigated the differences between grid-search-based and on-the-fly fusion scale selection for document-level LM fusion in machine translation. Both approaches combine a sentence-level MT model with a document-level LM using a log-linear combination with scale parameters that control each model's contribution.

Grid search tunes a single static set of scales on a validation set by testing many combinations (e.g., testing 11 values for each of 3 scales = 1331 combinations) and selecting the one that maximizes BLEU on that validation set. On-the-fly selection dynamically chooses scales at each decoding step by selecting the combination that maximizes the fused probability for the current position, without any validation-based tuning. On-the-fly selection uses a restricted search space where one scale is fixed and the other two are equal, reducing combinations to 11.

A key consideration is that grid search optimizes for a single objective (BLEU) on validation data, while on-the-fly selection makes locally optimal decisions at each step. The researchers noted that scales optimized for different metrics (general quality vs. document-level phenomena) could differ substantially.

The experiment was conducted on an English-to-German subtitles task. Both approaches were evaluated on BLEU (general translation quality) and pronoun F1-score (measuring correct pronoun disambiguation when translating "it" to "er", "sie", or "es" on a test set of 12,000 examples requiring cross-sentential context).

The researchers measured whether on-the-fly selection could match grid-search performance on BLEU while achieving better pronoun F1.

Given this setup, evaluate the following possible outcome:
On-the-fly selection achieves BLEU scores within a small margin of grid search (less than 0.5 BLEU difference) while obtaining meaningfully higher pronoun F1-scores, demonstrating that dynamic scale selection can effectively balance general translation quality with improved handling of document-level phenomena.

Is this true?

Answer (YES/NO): YES